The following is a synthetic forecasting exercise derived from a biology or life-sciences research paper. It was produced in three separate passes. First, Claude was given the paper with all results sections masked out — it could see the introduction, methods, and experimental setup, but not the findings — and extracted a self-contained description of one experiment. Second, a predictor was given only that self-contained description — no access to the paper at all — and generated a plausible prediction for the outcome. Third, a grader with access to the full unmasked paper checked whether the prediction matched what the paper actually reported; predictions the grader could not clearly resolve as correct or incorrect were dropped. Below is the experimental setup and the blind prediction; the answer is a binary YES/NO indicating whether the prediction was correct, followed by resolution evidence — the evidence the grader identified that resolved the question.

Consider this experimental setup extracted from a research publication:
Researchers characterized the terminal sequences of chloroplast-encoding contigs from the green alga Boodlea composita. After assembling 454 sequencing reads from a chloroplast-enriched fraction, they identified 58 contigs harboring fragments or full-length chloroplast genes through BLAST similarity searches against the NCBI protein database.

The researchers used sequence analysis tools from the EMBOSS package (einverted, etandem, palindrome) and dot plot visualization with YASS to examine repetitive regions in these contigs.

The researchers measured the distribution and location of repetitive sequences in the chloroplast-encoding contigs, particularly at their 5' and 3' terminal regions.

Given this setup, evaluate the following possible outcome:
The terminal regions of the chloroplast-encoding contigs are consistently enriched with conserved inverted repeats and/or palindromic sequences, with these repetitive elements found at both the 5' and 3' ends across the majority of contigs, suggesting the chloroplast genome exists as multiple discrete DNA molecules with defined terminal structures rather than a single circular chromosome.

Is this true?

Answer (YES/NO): YES